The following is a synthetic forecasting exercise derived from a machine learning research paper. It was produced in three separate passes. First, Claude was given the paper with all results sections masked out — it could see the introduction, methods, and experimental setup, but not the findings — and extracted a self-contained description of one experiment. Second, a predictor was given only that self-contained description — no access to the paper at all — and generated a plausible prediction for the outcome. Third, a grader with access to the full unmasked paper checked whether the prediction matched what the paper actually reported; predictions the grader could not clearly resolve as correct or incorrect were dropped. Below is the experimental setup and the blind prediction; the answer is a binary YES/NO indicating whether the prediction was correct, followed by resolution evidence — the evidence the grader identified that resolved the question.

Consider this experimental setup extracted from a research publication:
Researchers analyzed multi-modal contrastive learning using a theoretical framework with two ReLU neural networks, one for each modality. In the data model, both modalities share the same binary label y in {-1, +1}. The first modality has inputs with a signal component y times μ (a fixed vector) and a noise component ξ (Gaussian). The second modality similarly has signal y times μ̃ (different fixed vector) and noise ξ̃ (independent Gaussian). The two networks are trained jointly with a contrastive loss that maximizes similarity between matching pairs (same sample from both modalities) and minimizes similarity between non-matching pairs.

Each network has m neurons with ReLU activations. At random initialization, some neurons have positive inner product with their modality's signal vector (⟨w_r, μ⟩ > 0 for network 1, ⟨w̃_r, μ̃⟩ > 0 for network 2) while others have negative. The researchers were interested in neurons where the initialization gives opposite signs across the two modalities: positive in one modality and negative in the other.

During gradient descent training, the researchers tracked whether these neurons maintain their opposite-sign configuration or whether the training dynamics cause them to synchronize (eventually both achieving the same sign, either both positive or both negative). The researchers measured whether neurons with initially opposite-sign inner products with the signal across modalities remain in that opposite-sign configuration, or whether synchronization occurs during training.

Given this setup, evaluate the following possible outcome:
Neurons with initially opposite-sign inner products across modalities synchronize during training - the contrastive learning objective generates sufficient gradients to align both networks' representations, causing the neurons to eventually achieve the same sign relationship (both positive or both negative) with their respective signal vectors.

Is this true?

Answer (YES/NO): YES